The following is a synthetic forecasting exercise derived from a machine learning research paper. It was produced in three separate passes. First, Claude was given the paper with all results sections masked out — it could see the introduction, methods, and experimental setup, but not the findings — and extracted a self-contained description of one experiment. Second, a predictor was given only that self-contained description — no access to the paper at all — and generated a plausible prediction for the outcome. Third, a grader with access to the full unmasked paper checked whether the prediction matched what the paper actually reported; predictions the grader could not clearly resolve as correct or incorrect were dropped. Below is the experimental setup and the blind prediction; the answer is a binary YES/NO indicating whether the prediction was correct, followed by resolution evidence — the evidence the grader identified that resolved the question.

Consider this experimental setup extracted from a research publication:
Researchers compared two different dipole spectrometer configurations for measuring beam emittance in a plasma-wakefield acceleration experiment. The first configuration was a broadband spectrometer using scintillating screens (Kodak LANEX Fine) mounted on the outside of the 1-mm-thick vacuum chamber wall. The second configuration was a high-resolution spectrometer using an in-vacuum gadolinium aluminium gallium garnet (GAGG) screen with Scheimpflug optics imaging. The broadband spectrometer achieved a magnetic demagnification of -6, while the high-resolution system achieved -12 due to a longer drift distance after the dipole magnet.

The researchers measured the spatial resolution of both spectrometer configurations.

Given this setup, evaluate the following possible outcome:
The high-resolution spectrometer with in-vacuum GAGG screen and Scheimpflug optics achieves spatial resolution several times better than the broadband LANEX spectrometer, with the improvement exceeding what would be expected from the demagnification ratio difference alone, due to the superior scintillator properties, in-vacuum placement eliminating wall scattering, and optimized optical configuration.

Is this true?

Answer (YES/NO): YES